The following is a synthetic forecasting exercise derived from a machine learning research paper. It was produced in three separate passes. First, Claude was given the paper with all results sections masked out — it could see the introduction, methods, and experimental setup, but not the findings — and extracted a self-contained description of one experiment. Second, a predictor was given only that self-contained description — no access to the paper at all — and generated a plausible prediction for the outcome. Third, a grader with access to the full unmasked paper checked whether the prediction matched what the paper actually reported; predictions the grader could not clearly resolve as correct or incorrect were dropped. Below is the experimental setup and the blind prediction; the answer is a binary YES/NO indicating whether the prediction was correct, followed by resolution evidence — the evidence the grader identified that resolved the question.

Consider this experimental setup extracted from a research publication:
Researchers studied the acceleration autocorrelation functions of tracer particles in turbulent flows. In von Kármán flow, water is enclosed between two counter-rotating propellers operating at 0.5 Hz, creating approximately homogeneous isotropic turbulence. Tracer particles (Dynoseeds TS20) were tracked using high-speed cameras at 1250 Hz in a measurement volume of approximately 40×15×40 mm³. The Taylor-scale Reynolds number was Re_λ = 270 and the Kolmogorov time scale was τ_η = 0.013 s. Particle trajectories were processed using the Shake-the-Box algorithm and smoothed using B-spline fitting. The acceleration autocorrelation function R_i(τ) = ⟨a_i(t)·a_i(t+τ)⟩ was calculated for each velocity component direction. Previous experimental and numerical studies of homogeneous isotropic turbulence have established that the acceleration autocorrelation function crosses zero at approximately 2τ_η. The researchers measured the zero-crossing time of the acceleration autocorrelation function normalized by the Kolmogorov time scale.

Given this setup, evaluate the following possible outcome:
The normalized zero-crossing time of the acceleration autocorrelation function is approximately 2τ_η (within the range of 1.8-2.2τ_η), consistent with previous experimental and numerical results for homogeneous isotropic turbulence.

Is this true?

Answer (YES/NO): YES